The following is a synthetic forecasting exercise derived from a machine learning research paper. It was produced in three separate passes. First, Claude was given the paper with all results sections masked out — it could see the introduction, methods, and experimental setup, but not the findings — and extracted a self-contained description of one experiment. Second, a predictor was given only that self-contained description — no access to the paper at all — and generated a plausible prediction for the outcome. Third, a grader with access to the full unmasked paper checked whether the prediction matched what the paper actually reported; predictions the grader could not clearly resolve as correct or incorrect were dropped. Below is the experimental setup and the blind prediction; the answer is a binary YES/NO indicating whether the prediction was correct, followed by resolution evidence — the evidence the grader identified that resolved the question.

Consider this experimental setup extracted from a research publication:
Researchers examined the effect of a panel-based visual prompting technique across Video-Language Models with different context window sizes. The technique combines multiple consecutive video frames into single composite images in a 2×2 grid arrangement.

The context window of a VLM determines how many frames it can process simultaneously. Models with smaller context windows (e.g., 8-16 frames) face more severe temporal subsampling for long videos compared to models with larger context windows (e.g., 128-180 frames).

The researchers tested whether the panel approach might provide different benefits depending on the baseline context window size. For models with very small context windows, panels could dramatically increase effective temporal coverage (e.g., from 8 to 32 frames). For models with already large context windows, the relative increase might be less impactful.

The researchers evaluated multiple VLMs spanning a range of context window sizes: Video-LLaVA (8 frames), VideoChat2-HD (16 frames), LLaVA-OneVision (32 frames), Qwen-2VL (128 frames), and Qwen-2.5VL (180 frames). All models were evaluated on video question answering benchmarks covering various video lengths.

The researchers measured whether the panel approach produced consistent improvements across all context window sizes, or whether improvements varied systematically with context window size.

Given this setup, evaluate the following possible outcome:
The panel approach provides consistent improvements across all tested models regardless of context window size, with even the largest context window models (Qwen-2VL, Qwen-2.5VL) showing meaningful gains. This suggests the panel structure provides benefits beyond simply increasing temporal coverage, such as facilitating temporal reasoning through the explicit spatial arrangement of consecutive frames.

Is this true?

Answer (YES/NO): YES